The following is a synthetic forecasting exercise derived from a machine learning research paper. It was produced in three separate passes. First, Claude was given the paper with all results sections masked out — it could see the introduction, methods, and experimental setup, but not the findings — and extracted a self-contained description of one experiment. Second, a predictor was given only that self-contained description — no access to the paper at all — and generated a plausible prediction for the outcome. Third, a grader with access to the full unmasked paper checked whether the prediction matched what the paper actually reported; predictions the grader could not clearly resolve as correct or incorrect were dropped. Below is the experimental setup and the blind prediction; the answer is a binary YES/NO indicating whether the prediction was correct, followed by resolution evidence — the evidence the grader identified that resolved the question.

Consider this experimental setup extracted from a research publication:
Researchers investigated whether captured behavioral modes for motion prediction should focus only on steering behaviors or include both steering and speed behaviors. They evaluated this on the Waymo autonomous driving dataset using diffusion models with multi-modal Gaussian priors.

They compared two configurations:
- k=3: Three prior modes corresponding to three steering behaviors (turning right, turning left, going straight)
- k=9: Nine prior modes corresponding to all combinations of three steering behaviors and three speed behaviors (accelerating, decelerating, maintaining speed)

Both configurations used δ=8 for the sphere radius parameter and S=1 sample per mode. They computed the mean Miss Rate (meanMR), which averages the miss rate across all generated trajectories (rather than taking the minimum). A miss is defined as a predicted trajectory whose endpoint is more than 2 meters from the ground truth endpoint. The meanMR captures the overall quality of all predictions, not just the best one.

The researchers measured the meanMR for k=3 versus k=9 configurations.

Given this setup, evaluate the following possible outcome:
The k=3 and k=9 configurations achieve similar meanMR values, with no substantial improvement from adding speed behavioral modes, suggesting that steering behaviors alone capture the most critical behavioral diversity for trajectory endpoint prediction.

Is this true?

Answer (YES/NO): NO